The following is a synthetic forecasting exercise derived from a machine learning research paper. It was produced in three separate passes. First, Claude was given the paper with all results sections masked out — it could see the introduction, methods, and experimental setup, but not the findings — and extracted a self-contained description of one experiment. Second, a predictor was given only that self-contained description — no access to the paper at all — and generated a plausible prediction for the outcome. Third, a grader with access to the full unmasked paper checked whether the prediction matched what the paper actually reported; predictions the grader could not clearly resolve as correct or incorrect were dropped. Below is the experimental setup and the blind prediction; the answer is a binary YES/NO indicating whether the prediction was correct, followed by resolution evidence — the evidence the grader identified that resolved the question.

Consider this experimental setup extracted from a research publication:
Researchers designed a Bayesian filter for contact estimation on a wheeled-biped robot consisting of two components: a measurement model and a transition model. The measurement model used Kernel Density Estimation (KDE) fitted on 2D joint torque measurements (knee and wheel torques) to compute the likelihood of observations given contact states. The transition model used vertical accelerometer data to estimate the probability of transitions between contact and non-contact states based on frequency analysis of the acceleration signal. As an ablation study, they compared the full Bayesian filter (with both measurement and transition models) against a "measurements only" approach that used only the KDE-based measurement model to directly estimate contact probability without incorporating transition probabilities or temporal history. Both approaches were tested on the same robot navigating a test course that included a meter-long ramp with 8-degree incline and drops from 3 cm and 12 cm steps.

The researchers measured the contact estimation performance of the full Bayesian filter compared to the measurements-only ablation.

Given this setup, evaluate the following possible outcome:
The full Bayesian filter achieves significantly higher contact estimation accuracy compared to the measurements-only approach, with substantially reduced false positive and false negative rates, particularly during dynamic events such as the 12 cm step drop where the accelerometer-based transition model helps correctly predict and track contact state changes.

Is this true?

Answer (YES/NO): NO